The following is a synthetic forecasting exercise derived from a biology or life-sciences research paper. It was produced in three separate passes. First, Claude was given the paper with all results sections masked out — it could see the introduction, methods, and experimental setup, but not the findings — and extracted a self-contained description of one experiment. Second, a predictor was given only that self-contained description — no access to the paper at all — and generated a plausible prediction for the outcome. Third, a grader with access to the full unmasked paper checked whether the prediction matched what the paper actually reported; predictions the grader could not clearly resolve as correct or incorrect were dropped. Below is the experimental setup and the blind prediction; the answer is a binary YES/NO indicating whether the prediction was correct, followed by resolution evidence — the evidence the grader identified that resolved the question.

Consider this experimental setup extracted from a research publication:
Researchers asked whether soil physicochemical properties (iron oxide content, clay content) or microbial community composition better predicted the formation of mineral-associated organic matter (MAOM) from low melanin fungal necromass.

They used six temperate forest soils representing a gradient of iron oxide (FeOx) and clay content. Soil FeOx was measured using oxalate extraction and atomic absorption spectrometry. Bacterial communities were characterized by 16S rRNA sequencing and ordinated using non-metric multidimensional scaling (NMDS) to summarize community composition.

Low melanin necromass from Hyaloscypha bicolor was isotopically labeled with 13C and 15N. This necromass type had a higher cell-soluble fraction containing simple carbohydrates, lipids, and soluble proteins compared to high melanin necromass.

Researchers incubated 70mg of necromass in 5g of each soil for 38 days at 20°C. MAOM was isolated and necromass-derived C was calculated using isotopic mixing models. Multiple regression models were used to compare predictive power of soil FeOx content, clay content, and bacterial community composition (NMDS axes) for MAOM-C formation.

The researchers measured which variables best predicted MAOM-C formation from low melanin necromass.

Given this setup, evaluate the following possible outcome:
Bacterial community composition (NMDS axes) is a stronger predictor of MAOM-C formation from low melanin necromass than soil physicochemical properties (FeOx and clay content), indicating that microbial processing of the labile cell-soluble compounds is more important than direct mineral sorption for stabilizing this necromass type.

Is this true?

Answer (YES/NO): YES